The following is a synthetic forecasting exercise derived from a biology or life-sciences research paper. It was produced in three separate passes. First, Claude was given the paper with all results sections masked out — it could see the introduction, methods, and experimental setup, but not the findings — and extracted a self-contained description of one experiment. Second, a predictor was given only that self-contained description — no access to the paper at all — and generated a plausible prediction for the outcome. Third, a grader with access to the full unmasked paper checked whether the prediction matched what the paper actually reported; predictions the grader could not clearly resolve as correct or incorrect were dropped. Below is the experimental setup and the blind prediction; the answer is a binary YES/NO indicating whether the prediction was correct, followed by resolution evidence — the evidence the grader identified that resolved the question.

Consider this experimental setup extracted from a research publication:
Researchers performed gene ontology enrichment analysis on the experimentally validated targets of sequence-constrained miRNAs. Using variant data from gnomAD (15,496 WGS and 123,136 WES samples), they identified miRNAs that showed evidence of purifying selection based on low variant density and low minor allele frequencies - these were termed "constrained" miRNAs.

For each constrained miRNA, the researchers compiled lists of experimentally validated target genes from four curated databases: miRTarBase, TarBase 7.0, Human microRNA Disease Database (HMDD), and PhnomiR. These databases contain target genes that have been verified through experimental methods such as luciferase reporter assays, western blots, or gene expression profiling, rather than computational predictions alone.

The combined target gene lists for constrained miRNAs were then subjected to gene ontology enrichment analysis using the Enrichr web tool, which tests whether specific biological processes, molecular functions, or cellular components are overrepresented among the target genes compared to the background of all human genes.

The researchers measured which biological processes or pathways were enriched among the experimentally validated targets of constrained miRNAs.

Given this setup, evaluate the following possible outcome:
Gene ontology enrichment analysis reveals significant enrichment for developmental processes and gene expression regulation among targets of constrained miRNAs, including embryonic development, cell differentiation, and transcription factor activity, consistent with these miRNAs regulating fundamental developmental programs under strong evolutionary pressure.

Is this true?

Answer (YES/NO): NO